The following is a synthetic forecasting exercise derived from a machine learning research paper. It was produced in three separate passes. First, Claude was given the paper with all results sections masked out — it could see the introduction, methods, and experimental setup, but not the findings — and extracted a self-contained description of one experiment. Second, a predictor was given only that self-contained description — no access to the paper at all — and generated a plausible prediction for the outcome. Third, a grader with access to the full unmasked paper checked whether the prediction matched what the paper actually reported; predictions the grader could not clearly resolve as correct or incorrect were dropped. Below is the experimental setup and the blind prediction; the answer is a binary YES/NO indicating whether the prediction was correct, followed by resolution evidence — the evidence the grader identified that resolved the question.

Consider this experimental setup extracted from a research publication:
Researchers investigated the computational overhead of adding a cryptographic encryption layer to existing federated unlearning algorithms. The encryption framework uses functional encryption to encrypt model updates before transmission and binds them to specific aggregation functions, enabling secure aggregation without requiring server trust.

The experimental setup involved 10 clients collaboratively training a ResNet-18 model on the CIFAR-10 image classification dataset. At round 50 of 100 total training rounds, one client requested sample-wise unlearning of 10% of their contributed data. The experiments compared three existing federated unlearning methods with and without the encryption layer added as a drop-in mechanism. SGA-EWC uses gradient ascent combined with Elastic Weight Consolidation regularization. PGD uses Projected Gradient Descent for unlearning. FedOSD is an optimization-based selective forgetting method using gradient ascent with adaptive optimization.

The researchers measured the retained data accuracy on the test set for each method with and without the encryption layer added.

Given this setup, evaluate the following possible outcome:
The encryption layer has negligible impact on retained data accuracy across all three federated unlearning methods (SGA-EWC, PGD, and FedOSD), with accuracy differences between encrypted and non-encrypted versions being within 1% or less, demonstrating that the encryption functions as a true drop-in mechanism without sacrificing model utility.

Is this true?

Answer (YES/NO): YES